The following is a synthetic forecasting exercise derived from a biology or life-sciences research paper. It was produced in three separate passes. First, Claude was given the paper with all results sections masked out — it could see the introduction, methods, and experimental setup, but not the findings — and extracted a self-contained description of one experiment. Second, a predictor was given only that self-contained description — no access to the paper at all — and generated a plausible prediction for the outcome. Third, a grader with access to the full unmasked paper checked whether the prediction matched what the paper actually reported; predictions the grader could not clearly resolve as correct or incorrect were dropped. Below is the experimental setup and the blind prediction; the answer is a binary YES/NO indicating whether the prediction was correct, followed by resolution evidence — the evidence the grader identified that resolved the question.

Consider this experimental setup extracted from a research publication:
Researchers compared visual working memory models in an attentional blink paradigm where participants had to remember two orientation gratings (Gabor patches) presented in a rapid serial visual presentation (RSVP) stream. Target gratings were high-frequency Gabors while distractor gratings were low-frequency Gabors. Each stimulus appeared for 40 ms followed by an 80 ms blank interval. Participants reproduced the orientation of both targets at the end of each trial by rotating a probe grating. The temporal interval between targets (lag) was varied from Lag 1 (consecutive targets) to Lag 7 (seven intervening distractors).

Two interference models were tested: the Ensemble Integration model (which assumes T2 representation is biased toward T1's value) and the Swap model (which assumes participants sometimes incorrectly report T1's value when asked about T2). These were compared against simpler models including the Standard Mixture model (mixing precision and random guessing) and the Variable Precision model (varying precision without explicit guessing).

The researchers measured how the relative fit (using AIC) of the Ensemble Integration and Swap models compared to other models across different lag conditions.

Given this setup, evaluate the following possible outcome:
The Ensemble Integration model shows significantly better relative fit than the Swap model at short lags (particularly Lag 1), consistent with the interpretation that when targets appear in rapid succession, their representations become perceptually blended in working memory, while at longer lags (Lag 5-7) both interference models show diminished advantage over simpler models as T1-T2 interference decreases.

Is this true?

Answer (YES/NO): NO